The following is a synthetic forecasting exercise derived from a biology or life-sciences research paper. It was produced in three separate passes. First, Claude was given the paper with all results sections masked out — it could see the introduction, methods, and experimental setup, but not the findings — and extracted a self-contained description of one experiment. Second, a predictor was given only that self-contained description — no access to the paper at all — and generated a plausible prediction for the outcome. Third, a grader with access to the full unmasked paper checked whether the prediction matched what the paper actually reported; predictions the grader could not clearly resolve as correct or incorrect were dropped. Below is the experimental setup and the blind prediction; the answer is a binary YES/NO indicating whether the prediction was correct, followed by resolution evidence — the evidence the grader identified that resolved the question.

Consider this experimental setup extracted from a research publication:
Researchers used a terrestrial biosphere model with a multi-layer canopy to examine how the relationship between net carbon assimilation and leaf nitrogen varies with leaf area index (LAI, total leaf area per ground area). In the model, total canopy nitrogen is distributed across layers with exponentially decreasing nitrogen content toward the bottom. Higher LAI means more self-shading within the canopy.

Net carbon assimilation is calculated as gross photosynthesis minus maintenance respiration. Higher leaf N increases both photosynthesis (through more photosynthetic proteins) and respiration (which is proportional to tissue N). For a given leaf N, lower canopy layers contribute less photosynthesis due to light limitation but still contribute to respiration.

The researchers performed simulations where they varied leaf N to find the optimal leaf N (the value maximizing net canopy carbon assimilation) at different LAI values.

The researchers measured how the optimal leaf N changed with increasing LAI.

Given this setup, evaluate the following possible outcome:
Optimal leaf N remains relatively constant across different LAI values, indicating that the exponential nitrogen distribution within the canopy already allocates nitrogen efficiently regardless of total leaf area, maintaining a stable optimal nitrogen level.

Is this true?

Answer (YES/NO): NO